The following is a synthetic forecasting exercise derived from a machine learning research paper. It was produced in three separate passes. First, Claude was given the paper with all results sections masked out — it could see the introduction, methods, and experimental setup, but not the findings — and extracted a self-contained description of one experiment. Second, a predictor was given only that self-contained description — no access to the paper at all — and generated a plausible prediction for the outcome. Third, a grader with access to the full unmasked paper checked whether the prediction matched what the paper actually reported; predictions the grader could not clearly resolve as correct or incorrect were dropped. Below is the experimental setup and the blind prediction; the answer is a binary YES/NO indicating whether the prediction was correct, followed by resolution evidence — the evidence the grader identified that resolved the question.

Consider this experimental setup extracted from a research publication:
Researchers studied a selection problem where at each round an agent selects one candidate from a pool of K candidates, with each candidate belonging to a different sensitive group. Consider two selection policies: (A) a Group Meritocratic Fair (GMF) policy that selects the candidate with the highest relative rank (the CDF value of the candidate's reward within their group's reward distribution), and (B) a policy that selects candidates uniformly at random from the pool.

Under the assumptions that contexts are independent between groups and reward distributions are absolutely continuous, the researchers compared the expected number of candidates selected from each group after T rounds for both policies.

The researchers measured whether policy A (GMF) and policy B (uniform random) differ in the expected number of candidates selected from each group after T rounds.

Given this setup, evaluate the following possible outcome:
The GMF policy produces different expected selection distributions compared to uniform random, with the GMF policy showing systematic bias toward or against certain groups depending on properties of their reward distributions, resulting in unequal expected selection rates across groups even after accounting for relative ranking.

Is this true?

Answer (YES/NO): NO